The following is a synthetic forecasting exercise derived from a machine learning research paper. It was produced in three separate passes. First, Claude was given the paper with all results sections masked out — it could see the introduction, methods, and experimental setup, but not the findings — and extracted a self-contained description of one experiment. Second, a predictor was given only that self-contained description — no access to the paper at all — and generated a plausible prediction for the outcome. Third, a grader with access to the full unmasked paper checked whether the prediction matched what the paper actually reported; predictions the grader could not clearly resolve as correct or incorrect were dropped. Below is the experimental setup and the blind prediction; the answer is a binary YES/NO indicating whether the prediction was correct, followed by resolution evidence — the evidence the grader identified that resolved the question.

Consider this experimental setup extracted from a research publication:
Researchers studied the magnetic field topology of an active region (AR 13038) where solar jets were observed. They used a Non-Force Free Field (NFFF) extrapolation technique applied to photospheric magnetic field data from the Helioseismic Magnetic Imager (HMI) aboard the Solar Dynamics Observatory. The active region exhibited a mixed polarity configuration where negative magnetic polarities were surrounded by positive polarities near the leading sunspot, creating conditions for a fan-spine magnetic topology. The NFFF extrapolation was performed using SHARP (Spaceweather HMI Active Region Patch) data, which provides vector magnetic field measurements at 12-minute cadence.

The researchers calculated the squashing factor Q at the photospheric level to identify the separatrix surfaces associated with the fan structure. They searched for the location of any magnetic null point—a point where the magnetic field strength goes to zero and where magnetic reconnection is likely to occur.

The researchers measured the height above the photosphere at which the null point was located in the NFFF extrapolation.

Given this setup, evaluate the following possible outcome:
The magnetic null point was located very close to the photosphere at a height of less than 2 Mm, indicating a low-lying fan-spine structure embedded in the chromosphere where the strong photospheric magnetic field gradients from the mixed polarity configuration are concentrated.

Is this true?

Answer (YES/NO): NO